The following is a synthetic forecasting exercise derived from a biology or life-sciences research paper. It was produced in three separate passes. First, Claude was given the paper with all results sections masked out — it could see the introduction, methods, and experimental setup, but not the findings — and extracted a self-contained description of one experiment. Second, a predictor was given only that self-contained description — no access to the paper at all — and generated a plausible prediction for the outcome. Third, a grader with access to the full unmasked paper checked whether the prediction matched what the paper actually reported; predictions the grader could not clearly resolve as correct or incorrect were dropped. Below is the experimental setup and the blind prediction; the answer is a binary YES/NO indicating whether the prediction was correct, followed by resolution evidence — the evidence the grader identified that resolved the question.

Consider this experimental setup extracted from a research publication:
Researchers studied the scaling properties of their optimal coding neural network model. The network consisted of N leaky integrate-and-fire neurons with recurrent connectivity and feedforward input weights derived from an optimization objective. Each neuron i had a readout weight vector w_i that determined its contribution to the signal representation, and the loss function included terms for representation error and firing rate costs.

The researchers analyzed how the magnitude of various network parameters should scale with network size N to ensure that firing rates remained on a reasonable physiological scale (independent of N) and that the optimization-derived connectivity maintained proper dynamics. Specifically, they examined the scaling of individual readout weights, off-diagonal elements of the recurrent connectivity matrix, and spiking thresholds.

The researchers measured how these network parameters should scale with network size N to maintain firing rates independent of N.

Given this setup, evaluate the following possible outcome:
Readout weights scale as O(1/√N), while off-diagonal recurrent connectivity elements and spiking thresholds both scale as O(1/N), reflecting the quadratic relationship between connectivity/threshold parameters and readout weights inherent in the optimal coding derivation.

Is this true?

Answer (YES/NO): YES